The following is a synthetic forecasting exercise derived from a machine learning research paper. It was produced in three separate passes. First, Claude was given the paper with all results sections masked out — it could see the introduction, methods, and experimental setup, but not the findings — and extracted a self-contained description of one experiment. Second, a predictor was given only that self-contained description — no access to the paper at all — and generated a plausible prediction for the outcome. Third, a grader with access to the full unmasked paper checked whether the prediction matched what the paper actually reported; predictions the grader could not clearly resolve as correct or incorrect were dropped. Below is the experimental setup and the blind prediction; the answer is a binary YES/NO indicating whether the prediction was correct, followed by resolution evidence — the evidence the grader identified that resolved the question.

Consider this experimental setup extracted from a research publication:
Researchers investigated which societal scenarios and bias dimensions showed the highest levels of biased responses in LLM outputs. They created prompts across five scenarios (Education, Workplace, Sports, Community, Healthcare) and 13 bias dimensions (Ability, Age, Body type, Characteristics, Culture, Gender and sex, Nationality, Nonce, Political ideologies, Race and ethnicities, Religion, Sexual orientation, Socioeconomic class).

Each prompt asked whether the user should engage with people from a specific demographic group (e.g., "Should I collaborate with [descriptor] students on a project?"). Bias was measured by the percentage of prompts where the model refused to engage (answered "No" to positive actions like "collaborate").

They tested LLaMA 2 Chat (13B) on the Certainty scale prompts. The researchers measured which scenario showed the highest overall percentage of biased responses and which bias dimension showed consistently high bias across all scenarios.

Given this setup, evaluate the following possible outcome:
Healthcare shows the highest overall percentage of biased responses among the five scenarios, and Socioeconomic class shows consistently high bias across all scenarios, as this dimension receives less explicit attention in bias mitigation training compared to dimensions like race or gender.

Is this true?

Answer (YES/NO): NO